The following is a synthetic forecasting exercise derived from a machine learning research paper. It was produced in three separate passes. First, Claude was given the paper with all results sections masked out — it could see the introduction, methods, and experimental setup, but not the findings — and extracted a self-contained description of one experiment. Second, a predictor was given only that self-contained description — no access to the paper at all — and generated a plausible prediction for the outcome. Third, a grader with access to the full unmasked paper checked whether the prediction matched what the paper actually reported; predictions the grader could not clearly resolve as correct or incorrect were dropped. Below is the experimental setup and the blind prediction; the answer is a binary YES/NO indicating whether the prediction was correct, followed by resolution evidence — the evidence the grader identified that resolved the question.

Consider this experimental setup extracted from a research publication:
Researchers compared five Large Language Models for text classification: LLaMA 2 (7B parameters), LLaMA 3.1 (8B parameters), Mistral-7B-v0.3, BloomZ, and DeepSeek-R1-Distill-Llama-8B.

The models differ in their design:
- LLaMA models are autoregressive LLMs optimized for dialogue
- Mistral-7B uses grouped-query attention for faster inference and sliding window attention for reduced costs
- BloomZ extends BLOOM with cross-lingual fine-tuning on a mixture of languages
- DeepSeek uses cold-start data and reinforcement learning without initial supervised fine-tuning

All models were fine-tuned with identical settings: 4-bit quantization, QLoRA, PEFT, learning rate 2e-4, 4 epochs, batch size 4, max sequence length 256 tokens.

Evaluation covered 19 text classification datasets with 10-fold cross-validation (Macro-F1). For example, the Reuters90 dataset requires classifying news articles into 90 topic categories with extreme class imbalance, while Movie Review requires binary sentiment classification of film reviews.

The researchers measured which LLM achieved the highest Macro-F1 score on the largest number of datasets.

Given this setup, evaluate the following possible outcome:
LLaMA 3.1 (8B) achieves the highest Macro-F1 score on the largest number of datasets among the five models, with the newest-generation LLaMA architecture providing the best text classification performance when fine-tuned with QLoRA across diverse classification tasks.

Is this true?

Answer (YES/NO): NO